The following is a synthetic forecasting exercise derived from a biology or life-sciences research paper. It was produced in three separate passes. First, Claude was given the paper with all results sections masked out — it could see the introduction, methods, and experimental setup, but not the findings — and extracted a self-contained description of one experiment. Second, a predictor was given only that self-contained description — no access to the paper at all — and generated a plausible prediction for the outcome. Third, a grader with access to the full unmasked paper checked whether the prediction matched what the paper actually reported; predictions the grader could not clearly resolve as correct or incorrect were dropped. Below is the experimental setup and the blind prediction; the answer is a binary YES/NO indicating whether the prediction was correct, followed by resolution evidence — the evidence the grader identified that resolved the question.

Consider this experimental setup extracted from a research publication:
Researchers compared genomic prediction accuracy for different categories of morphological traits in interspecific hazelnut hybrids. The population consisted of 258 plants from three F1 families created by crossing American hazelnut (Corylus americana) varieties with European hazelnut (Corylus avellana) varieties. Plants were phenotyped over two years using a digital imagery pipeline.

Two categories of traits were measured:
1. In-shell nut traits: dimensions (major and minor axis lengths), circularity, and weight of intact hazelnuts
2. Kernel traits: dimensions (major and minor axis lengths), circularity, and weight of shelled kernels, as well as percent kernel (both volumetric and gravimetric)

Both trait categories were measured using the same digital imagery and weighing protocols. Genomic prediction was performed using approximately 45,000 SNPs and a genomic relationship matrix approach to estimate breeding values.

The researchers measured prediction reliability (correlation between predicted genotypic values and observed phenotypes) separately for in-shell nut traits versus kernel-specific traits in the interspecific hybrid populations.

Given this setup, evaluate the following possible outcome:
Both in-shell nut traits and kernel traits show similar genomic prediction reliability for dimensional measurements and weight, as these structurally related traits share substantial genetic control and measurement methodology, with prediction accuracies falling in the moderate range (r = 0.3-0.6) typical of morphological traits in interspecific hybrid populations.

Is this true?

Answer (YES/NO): NO